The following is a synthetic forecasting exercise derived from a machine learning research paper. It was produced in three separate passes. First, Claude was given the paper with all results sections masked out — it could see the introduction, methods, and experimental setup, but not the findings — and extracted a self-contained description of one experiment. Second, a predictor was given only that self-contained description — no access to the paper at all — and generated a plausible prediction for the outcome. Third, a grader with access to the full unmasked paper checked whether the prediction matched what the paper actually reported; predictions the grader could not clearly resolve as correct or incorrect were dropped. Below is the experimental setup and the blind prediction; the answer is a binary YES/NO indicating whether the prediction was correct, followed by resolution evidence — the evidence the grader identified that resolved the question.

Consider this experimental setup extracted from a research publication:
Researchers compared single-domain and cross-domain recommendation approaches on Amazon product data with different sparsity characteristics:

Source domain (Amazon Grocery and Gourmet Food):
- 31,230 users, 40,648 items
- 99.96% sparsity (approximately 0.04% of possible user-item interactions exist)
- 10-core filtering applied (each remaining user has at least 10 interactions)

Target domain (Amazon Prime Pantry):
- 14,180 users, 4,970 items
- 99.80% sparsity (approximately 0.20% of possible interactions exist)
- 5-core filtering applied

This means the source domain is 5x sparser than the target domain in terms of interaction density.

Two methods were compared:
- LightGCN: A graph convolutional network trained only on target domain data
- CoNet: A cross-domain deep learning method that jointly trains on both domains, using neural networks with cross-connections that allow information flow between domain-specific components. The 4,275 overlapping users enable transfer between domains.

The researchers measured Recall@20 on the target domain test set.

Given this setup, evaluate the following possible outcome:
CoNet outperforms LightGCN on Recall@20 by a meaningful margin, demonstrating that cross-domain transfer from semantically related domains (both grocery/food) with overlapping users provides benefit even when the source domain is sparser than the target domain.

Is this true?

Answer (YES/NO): NO